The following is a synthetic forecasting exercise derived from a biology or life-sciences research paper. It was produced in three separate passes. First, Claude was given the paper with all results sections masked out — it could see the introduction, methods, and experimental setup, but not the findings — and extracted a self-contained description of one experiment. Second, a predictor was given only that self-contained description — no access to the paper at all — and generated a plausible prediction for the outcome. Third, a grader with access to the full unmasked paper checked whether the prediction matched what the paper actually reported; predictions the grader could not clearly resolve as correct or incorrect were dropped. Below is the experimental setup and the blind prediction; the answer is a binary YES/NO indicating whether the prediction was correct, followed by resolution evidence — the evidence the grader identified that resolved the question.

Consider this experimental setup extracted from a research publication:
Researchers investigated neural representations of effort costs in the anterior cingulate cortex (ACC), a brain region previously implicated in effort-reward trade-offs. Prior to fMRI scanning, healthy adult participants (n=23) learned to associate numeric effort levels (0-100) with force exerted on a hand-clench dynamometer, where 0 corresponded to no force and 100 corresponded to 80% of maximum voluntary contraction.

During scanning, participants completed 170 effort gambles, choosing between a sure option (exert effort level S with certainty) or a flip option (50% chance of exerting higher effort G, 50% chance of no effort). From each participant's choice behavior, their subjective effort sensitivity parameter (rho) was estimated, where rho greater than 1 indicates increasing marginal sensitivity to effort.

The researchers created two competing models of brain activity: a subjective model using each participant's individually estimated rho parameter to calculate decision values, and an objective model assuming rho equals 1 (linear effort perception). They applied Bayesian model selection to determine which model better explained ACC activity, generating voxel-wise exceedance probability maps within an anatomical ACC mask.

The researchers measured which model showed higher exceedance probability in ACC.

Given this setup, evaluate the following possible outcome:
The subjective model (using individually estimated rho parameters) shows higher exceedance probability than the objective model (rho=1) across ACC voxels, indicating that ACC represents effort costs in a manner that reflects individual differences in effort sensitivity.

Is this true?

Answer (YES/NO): NO